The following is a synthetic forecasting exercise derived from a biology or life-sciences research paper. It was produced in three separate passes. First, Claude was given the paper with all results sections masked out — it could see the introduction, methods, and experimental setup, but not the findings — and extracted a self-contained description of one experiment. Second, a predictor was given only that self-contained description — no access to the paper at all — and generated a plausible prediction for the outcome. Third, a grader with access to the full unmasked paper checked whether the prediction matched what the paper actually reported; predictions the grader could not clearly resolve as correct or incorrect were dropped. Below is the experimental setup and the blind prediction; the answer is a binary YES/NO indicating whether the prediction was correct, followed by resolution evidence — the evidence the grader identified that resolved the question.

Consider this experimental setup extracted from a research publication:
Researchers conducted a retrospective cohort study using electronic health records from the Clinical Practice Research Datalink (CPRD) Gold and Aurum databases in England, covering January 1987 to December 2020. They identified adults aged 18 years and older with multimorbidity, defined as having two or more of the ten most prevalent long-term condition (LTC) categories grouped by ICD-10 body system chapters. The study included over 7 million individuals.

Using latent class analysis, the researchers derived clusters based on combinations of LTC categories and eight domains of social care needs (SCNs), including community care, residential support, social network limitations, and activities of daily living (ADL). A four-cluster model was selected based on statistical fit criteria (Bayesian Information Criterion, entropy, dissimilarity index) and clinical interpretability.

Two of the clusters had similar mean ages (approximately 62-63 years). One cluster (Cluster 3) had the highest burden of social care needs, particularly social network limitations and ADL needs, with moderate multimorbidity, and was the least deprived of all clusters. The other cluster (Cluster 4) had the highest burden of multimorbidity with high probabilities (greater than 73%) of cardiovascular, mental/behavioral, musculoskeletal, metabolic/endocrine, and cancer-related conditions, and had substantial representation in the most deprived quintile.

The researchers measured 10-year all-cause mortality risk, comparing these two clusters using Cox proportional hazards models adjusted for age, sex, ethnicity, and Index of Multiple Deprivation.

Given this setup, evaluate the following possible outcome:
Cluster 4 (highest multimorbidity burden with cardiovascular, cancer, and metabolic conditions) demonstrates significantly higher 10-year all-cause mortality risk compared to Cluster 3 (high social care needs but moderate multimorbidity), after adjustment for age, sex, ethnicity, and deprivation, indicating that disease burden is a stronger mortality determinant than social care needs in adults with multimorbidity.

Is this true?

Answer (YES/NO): NO